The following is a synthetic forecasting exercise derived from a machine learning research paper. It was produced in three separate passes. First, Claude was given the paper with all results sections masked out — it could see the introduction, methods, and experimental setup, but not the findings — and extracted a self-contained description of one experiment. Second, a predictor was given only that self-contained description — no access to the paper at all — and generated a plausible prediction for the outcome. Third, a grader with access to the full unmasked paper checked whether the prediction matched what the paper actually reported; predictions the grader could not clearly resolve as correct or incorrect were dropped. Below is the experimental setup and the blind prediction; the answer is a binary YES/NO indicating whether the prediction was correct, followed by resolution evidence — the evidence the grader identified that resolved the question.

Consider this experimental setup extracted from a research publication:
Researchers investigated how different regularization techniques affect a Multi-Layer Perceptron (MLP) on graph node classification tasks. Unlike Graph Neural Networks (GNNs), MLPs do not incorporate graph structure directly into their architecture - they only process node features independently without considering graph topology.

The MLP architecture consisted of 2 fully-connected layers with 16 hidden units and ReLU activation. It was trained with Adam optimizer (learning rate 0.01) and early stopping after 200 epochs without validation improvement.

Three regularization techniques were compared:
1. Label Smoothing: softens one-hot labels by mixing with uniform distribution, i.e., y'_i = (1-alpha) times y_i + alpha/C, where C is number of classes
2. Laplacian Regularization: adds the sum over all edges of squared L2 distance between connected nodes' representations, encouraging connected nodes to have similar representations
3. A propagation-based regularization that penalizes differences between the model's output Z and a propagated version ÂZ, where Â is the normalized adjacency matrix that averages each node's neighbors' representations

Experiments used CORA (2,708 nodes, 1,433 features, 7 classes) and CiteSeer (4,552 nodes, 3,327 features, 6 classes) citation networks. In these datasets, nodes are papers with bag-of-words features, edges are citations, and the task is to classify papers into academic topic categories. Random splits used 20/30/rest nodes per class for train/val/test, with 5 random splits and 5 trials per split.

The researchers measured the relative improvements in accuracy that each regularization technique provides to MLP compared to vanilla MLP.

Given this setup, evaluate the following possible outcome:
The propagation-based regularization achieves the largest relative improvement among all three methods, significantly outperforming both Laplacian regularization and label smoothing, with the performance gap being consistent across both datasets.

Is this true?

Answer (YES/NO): YES